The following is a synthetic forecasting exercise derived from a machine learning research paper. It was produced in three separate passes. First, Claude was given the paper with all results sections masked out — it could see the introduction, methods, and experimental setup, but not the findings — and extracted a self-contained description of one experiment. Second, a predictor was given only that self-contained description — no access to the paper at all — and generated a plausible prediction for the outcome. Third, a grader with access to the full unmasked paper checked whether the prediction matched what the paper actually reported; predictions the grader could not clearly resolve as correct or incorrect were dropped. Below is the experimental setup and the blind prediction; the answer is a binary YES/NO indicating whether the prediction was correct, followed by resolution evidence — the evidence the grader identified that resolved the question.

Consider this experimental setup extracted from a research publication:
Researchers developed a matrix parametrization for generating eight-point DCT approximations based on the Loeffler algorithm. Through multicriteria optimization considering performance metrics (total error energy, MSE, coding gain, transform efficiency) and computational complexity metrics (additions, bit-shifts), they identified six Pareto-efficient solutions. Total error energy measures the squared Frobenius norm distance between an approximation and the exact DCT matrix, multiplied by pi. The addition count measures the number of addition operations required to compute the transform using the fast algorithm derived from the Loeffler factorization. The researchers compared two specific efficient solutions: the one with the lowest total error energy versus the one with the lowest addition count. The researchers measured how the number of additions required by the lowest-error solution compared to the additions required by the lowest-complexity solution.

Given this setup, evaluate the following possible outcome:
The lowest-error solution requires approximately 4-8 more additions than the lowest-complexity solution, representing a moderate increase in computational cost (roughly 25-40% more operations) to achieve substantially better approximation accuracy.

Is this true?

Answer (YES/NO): NO